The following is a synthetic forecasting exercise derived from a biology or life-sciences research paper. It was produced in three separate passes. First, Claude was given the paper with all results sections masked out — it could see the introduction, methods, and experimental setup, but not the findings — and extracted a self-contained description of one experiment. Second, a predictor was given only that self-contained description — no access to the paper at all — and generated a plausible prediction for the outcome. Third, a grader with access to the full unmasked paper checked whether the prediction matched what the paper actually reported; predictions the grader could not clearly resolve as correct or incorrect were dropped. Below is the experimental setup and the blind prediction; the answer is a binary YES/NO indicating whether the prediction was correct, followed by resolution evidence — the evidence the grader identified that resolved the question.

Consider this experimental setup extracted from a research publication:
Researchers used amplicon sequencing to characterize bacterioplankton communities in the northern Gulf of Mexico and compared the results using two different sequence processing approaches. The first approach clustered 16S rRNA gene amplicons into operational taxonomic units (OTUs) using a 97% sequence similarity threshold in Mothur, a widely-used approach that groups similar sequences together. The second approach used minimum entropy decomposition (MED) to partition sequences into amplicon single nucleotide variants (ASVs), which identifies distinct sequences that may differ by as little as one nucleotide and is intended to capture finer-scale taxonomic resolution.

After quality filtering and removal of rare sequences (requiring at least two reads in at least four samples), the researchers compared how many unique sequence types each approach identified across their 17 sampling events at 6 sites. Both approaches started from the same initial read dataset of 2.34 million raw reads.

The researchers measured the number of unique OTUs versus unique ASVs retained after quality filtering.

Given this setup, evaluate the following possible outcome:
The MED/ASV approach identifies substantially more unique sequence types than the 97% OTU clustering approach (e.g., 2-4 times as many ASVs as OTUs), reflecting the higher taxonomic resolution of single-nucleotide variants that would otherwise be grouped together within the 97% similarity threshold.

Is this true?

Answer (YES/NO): NO